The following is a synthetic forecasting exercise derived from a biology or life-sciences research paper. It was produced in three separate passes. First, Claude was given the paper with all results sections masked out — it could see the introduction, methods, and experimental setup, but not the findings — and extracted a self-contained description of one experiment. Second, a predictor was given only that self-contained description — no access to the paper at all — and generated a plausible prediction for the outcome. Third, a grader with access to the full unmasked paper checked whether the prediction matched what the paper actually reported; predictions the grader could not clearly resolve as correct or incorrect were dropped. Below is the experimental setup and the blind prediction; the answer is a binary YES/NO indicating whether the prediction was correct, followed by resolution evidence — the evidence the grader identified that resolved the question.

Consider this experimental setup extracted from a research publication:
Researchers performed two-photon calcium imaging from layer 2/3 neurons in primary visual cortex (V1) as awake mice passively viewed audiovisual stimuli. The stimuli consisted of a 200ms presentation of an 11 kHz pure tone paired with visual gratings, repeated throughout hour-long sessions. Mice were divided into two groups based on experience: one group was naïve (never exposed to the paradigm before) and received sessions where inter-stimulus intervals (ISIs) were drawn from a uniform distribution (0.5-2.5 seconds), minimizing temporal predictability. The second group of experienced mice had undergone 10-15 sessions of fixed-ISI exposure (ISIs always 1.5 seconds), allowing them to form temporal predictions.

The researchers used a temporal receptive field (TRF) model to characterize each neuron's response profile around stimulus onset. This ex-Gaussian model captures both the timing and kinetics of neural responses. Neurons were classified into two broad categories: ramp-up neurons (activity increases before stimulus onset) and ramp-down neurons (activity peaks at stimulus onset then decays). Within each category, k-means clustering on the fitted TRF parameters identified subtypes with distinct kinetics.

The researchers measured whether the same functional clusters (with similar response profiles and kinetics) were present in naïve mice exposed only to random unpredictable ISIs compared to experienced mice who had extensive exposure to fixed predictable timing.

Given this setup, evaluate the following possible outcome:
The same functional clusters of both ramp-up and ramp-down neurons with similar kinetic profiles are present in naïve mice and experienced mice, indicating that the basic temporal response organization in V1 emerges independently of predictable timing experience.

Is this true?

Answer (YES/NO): YES